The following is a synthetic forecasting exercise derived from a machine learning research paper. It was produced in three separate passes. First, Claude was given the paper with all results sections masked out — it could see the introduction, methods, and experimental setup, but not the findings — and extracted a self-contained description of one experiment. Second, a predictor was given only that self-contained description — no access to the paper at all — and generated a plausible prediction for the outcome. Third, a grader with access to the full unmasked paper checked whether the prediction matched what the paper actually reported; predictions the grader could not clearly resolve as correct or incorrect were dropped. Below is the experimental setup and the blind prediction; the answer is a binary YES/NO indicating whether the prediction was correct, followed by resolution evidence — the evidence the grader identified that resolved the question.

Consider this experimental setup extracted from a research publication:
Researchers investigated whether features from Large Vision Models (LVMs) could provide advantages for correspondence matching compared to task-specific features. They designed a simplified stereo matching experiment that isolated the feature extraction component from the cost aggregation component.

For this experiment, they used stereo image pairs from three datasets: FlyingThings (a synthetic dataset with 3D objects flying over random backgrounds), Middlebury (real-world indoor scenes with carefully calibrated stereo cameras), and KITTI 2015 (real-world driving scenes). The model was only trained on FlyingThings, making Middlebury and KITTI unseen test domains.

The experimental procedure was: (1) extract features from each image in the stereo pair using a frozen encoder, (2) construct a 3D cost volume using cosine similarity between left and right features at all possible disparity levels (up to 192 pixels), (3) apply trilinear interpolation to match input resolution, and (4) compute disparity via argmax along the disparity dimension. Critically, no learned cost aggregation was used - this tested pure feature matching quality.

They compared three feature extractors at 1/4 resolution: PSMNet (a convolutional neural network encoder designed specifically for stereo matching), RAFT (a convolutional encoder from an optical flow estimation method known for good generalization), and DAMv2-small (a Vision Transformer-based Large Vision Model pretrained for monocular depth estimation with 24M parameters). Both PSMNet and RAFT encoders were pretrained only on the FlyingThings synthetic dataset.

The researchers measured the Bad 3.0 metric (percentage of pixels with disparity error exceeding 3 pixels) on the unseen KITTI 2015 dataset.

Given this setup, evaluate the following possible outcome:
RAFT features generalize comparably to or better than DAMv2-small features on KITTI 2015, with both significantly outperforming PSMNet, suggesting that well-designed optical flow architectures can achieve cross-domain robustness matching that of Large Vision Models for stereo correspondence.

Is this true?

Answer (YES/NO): YES